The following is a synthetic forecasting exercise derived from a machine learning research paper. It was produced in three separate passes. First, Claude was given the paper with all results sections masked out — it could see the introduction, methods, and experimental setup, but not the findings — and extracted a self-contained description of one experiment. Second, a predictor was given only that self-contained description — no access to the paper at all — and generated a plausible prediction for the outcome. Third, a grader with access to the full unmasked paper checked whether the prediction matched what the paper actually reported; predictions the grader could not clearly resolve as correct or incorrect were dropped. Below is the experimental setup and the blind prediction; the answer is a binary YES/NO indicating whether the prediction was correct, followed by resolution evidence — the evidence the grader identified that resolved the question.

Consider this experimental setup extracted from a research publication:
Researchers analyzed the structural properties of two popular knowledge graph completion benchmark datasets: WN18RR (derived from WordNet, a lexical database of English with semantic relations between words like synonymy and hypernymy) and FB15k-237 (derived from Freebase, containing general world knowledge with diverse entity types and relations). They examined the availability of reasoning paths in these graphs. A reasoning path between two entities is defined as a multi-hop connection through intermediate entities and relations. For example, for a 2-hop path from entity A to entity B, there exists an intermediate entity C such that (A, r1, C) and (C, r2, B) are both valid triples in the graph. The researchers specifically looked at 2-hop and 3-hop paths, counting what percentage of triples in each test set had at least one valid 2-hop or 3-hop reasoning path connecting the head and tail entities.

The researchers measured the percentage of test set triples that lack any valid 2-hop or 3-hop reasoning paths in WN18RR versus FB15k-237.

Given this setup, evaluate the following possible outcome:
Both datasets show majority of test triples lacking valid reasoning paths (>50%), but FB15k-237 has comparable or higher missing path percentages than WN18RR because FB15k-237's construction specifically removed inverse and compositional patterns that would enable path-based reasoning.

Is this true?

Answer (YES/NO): NO